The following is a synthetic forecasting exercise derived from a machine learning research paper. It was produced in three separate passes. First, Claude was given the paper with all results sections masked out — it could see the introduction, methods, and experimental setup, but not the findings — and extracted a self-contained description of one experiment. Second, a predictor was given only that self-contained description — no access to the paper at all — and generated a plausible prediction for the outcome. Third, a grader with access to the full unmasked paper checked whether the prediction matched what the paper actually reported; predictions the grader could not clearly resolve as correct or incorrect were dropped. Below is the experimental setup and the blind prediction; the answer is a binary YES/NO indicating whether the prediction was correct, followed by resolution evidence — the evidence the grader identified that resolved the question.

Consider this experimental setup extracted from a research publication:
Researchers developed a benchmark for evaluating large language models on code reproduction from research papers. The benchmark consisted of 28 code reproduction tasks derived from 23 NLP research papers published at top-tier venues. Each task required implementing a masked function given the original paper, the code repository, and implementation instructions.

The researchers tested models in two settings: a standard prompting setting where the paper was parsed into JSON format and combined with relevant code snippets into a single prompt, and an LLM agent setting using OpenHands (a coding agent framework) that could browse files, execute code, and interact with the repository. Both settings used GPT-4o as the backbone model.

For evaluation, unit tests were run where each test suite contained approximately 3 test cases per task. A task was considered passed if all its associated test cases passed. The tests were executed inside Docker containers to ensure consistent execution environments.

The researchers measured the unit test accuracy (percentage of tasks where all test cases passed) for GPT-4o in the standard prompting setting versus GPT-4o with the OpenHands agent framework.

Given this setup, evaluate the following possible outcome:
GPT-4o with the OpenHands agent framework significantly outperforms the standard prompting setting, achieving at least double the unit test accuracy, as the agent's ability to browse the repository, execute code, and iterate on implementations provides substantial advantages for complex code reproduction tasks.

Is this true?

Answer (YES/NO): NO